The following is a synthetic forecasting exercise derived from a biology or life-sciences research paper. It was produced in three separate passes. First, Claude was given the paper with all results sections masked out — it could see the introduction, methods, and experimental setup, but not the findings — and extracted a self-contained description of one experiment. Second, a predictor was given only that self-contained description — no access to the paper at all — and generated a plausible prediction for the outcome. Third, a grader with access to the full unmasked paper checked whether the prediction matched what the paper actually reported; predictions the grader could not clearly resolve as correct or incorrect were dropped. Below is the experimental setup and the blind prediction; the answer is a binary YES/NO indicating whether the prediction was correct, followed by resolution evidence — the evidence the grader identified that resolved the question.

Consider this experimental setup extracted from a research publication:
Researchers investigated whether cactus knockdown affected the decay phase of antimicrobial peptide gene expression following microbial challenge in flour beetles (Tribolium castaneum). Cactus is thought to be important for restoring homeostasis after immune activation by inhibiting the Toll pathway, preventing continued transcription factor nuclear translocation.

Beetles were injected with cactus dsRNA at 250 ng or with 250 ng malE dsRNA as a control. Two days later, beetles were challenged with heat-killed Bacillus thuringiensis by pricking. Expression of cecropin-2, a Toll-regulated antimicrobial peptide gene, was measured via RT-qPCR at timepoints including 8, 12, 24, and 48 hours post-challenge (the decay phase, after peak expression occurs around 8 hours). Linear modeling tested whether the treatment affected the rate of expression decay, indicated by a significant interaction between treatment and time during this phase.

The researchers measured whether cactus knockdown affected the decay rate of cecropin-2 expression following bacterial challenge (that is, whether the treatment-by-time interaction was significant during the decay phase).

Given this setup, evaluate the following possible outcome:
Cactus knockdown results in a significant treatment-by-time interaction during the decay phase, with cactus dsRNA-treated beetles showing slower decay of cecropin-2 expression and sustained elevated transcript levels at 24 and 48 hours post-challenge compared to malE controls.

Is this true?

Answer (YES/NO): YES